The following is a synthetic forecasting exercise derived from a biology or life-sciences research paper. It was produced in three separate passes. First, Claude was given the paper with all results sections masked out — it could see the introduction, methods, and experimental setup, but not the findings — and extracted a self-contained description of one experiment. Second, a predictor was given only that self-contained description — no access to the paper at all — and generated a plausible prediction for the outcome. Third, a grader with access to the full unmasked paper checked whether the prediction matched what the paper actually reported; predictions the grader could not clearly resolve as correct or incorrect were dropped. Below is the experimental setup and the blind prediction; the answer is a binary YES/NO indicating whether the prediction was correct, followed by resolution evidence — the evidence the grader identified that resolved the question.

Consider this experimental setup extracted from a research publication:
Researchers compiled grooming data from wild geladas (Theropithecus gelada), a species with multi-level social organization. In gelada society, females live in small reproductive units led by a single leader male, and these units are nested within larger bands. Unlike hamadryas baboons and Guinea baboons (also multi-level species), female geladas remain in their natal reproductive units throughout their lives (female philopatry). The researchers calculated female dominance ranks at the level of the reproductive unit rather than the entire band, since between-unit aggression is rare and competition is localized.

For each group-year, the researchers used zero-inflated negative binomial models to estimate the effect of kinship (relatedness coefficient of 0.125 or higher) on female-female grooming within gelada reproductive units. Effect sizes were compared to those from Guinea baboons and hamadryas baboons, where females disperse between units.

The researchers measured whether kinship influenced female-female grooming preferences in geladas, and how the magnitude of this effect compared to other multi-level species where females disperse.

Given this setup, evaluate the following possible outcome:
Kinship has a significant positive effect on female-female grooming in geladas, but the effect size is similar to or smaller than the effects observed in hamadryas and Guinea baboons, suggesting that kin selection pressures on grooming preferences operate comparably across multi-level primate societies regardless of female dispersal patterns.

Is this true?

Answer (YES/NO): NO